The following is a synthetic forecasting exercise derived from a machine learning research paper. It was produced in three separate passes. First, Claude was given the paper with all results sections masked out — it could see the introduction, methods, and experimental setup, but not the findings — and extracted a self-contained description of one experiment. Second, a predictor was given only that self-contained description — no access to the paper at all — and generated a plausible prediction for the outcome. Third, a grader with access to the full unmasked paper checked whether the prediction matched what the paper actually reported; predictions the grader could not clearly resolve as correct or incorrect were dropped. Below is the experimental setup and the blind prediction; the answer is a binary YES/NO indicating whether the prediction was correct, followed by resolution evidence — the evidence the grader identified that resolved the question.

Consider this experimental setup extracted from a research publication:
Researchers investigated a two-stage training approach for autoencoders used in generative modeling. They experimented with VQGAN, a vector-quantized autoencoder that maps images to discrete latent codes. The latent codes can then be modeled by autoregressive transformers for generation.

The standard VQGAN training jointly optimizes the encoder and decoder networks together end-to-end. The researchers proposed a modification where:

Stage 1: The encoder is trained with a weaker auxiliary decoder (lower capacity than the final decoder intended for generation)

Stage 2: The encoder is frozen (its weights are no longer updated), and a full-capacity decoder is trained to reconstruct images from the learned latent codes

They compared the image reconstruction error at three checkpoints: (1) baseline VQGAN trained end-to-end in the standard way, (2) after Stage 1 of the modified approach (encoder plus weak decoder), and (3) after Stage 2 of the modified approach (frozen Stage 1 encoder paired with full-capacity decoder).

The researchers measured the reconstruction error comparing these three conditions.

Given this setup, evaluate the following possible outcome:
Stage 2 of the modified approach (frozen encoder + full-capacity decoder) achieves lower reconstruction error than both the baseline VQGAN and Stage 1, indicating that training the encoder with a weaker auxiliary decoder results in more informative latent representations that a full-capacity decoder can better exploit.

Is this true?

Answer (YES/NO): YES